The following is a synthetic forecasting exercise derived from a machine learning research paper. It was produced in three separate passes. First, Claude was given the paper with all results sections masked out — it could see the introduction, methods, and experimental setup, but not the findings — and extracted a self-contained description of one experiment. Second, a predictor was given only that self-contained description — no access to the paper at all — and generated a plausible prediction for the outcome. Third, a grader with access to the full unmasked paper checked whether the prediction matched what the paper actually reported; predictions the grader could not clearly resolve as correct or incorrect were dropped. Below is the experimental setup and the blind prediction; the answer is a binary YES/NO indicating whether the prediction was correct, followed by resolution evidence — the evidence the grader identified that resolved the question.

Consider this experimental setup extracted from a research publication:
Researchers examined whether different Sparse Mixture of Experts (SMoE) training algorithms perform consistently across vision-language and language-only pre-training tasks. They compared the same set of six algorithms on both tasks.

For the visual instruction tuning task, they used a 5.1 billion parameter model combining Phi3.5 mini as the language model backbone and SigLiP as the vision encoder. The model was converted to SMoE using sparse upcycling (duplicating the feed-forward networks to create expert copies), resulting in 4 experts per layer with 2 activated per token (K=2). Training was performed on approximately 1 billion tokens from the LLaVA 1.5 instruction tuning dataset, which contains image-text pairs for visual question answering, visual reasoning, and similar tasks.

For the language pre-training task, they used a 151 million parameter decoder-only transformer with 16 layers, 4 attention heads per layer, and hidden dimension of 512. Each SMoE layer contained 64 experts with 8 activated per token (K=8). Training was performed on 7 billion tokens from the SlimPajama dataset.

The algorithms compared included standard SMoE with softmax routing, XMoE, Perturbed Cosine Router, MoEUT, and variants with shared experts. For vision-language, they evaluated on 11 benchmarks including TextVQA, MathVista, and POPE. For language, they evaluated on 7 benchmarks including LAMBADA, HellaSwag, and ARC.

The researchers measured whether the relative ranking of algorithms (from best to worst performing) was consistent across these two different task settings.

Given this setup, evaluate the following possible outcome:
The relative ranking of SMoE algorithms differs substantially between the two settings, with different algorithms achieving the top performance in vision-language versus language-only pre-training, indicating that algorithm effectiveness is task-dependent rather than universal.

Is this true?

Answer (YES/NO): NO